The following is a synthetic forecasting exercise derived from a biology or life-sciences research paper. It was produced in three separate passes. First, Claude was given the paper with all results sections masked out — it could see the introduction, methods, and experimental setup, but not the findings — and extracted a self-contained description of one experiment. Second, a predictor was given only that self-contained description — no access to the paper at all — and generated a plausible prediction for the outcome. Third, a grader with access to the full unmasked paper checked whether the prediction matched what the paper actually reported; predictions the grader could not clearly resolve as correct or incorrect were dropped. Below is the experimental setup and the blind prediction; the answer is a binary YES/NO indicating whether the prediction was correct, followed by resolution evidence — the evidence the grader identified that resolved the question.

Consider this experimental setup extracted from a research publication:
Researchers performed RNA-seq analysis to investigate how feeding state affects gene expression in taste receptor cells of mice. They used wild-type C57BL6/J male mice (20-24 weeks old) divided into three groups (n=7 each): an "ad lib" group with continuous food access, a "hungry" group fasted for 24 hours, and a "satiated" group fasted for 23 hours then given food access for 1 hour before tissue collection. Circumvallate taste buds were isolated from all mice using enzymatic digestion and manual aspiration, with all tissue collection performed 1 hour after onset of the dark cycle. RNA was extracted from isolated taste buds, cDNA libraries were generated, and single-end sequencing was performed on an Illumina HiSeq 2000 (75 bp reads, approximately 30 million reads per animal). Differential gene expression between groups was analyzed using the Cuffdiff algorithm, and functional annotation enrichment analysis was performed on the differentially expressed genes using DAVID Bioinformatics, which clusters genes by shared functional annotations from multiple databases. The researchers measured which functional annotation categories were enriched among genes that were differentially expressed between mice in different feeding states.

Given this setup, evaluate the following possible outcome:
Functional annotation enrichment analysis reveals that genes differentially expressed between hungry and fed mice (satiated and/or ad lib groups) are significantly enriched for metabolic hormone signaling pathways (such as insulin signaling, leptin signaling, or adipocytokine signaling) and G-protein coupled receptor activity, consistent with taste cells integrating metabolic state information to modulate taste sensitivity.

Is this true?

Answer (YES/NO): NO